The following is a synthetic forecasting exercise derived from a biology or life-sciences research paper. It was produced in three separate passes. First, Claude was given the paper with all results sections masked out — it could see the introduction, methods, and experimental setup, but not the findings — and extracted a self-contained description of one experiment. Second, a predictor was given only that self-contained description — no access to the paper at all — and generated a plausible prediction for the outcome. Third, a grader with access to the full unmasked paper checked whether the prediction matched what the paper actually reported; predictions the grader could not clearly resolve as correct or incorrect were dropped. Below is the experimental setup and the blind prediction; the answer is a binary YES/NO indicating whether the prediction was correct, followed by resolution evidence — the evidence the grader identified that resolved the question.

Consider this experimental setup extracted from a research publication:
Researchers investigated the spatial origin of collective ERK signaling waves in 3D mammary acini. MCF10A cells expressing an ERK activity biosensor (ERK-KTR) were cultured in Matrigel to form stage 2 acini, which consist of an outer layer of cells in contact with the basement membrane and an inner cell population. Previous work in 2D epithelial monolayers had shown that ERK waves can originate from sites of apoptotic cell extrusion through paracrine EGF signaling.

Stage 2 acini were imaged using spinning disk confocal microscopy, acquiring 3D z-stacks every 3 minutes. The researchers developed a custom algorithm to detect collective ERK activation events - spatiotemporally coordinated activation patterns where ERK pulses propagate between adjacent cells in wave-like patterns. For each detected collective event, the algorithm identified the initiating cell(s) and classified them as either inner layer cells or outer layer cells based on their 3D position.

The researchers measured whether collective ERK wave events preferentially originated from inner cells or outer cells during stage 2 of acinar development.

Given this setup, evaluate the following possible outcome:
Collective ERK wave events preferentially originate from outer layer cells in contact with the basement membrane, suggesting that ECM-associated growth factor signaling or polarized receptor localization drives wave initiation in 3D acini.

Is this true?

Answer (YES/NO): YES